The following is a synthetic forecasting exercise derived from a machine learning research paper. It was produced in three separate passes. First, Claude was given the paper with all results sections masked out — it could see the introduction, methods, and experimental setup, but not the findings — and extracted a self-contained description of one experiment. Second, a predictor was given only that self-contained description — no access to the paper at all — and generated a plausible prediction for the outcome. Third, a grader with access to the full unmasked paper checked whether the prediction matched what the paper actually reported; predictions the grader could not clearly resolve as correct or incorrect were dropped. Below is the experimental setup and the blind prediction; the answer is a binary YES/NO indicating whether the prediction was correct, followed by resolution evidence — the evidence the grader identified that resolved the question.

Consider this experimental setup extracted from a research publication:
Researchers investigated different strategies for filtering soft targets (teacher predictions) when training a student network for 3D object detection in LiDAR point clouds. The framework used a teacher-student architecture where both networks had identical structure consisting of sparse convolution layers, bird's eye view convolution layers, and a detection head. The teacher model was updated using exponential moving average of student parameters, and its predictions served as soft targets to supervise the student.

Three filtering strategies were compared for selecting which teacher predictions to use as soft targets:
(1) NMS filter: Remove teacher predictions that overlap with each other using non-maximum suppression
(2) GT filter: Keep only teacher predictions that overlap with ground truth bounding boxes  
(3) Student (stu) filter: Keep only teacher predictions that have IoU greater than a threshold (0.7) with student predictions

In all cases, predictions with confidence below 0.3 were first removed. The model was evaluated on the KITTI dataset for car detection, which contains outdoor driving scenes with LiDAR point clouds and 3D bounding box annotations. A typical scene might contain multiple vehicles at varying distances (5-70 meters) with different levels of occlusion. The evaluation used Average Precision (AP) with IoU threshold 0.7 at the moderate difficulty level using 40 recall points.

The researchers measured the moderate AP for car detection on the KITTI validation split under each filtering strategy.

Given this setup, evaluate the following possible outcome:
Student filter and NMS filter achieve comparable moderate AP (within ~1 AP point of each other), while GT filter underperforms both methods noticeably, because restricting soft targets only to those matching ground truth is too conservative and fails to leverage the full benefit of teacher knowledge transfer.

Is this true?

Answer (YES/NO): YES